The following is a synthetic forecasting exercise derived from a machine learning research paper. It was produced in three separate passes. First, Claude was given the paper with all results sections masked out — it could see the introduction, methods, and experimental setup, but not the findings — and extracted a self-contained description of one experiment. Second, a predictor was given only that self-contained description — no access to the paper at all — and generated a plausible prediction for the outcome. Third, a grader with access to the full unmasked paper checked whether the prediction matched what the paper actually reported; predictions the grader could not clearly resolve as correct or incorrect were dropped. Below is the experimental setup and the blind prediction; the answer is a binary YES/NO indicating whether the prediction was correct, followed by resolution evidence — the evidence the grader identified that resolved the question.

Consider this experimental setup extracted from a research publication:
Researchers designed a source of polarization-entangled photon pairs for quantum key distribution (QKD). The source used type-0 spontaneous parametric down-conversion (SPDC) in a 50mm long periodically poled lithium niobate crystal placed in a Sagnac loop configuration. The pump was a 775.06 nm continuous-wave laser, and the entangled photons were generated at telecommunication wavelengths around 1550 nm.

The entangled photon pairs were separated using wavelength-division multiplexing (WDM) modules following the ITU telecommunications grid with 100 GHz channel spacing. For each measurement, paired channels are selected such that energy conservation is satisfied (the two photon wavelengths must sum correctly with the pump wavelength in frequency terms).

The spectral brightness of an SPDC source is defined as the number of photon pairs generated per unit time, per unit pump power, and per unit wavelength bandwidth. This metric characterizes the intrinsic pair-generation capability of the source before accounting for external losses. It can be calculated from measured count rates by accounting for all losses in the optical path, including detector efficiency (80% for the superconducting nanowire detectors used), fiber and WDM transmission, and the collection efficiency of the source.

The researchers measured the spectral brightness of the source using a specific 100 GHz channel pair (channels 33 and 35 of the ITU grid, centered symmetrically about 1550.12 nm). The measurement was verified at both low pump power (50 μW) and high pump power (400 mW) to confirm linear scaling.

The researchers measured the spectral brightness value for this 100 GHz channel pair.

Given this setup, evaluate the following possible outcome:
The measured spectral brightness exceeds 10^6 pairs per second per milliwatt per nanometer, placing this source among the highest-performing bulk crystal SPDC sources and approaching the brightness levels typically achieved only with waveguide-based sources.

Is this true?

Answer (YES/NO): YES